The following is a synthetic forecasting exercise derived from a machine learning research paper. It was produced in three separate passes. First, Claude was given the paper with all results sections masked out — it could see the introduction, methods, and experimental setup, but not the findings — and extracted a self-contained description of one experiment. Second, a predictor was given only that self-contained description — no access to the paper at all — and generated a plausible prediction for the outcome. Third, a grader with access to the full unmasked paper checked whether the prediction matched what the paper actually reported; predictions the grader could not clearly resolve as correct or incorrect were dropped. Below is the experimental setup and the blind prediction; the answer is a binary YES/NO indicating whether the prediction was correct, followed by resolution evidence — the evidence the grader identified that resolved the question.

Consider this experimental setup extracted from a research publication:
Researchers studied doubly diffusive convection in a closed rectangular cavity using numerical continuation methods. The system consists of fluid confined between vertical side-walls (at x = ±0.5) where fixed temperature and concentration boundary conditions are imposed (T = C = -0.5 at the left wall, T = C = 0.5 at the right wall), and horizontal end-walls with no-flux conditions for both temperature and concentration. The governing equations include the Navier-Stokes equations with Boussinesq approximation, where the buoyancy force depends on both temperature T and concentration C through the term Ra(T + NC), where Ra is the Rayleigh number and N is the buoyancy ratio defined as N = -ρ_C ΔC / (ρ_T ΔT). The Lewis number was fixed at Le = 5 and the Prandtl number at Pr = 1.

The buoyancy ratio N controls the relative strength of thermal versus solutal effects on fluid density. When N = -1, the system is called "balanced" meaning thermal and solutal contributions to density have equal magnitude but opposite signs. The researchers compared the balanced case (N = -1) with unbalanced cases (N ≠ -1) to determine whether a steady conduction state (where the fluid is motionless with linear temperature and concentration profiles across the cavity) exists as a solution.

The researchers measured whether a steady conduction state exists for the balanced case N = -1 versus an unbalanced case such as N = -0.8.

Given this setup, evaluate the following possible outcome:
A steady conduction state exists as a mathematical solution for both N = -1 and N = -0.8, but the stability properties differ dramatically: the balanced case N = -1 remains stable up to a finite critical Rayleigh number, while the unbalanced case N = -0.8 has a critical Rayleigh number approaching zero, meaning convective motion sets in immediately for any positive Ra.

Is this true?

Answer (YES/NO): NO